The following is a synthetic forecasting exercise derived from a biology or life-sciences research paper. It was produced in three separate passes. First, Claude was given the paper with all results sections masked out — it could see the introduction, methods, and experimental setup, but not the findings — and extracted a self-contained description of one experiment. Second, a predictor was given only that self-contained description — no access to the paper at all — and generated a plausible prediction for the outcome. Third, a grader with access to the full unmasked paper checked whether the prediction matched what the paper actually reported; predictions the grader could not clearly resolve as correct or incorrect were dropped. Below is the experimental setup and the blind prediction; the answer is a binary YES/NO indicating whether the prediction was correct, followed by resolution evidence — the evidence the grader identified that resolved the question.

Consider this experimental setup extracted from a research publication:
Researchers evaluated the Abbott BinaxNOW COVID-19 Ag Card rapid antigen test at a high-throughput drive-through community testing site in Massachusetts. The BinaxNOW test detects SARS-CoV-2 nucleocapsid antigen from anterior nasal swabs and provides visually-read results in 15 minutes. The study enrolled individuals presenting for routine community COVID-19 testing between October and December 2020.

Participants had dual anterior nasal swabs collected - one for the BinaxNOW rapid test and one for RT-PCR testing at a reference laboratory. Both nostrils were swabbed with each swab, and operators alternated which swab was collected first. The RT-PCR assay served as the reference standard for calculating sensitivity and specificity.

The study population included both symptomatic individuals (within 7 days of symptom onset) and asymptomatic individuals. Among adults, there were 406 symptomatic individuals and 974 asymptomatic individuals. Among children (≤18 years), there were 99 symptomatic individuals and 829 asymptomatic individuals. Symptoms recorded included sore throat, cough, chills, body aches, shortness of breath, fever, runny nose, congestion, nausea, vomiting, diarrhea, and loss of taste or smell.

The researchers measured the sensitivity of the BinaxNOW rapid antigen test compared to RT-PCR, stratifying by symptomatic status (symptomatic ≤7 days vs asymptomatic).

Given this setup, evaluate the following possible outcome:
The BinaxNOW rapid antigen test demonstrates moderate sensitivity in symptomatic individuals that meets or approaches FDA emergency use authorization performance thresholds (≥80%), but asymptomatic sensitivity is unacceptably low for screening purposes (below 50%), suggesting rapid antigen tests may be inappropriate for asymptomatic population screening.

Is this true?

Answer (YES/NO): NO